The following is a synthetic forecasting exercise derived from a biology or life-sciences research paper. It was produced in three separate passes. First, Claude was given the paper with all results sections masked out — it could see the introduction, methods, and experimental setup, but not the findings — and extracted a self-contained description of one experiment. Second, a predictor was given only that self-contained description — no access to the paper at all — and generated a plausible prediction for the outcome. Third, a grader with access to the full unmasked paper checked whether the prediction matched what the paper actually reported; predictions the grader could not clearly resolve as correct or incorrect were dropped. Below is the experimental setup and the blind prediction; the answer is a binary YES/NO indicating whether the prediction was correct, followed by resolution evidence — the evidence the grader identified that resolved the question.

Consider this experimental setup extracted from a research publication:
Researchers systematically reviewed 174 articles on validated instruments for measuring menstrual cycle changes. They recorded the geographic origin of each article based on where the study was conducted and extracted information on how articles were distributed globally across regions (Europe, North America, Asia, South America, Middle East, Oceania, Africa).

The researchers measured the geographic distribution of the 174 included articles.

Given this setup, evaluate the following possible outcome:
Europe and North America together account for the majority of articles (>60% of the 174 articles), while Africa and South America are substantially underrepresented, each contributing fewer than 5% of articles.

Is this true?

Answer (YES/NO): NO